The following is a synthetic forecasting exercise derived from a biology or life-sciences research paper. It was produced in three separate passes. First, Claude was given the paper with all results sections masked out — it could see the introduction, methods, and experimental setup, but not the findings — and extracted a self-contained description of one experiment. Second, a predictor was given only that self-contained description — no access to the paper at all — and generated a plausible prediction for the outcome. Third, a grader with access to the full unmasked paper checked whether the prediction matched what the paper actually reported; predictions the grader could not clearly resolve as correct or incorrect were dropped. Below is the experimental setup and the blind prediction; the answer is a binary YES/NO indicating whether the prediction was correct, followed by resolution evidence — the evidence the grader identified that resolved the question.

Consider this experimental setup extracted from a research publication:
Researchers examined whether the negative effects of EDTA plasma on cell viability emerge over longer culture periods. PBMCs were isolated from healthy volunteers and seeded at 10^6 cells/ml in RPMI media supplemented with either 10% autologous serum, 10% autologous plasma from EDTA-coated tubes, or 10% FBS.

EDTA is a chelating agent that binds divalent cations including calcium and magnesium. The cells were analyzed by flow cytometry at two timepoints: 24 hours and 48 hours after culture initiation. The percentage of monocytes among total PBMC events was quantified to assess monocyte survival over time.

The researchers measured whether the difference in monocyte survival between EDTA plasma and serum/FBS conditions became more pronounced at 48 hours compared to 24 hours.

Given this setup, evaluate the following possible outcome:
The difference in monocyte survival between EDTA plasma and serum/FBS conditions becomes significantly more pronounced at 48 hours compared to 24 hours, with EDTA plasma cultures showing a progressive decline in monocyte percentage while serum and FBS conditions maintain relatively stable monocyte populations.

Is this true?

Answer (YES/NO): YES